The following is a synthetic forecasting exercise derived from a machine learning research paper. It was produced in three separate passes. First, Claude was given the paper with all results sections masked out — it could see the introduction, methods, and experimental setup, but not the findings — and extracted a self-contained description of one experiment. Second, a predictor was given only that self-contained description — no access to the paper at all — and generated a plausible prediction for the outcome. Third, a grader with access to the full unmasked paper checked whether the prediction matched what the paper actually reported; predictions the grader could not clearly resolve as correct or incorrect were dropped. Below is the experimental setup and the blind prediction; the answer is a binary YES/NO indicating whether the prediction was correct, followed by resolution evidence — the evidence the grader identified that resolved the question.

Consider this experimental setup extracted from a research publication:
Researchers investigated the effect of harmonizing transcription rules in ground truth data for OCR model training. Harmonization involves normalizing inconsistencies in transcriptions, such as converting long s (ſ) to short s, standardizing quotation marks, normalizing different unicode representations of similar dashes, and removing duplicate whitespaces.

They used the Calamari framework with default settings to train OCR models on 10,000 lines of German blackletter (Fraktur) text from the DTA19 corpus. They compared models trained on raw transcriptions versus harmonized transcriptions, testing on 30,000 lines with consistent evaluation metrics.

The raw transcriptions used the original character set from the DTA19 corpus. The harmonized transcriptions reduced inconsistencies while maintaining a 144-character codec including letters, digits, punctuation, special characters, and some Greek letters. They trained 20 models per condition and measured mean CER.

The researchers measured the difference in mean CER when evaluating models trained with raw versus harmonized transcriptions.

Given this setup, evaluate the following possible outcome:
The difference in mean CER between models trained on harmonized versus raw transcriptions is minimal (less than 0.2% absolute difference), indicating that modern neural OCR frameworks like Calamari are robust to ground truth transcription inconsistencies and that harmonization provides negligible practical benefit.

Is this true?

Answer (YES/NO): NO